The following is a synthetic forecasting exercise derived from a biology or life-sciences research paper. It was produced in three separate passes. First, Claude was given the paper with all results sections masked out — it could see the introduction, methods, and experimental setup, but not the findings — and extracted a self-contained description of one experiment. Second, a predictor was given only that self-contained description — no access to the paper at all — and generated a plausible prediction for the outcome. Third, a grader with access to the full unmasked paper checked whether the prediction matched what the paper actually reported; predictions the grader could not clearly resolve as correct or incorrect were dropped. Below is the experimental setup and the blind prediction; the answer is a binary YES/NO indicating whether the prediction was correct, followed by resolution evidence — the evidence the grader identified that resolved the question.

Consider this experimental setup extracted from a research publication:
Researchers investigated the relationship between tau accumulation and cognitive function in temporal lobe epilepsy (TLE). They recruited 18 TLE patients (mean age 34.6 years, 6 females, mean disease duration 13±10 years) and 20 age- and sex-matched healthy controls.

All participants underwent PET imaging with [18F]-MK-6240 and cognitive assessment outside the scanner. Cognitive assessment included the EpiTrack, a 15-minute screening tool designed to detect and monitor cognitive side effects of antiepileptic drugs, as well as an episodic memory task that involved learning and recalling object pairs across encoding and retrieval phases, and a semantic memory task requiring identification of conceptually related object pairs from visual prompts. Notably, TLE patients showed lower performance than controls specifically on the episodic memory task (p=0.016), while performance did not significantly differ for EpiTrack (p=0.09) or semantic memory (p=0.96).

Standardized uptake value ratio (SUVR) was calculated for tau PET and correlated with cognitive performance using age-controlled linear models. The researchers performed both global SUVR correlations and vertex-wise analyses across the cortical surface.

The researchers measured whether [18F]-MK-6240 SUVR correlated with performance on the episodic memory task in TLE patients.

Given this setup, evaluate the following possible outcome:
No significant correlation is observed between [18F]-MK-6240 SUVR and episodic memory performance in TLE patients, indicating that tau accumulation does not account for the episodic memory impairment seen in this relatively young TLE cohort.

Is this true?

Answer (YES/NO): NO